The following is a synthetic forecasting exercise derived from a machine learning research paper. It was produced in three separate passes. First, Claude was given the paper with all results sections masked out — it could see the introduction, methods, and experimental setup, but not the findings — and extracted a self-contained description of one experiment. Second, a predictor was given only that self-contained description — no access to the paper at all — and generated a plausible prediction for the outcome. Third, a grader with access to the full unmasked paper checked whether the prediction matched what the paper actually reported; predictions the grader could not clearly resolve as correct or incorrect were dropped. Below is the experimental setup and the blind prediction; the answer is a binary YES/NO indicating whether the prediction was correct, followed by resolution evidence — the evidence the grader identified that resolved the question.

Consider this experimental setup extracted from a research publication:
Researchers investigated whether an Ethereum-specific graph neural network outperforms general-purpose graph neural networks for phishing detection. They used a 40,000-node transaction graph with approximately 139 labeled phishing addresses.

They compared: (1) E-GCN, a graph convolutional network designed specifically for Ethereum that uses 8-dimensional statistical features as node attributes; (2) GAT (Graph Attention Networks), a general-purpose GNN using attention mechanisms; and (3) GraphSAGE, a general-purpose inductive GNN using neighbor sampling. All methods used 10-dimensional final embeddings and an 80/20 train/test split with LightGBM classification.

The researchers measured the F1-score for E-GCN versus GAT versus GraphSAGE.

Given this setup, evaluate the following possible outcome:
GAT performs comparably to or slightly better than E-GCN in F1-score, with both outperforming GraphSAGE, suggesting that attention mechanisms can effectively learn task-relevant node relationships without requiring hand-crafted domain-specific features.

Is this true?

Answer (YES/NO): NO